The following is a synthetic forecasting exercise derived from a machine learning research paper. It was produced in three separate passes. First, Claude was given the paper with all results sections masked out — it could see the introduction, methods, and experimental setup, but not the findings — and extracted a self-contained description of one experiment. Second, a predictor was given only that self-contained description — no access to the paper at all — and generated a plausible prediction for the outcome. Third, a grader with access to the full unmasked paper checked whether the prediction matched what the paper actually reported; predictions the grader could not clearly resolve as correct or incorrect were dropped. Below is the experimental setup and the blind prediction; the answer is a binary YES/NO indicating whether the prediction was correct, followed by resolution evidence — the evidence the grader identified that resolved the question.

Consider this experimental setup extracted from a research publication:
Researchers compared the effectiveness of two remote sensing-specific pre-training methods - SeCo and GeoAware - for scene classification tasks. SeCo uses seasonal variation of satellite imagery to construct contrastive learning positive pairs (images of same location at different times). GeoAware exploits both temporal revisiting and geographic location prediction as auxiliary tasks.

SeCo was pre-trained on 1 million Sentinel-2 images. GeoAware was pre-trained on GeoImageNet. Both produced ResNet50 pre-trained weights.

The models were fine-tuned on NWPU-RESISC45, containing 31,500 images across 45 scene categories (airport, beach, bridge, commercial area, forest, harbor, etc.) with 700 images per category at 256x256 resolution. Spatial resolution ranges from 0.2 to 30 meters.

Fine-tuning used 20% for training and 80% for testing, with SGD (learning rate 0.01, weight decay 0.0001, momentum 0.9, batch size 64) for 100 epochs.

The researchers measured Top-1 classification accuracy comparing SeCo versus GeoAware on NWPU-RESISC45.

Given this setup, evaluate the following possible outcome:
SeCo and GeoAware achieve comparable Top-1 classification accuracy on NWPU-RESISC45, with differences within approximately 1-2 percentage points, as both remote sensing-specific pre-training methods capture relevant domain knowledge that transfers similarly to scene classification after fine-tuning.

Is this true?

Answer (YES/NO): NO